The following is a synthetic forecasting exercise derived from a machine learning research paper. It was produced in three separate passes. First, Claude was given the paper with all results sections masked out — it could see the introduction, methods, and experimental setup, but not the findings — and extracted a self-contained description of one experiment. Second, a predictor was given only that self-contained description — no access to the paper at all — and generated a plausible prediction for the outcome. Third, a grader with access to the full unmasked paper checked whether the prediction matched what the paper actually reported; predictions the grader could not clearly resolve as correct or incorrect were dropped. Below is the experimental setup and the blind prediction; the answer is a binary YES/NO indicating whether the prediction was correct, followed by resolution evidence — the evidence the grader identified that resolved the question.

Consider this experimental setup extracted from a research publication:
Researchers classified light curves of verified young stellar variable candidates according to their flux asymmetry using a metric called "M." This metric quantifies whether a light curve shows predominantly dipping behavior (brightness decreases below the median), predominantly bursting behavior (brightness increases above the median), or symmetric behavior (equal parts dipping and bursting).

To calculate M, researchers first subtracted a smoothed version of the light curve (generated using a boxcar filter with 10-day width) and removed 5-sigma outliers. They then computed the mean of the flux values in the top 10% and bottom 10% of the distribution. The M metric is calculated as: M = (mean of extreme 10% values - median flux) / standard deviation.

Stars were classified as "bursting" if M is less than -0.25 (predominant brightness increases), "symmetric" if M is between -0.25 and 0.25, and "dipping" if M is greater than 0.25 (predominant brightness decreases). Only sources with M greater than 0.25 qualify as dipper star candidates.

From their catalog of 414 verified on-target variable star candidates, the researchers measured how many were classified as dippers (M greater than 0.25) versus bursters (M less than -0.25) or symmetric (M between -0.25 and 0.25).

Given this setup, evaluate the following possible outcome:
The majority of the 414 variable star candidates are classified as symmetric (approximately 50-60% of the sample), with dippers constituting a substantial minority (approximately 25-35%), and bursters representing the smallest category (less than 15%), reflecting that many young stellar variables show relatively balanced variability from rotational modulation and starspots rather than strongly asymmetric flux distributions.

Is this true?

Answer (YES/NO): NO